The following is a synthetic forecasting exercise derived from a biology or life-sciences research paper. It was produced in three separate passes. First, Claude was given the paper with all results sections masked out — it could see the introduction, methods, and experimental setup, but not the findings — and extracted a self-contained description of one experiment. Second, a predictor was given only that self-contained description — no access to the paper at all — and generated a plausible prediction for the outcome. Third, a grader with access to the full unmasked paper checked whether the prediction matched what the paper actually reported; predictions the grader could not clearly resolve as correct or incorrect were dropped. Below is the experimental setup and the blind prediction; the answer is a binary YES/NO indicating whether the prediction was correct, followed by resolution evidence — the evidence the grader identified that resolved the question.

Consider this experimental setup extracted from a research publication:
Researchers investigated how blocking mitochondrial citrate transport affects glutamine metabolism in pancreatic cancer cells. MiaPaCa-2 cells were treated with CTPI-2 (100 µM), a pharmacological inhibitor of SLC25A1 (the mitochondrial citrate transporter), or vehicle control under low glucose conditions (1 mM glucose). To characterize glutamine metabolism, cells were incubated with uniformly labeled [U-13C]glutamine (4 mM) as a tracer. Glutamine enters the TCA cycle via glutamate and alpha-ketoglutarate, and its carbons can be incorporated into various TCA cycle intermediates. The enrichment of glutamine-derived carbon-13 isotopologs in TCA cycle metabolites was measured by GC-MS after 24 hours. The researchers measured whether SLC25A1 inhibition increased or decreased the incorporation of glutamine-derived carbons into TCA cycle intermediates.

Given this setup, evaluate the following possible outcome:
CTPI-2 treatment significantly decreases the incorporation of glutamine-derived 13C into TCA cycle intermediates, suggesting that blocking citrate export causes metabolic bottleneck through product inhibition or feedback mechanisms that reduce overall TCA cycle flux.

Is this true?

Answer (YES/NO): NO